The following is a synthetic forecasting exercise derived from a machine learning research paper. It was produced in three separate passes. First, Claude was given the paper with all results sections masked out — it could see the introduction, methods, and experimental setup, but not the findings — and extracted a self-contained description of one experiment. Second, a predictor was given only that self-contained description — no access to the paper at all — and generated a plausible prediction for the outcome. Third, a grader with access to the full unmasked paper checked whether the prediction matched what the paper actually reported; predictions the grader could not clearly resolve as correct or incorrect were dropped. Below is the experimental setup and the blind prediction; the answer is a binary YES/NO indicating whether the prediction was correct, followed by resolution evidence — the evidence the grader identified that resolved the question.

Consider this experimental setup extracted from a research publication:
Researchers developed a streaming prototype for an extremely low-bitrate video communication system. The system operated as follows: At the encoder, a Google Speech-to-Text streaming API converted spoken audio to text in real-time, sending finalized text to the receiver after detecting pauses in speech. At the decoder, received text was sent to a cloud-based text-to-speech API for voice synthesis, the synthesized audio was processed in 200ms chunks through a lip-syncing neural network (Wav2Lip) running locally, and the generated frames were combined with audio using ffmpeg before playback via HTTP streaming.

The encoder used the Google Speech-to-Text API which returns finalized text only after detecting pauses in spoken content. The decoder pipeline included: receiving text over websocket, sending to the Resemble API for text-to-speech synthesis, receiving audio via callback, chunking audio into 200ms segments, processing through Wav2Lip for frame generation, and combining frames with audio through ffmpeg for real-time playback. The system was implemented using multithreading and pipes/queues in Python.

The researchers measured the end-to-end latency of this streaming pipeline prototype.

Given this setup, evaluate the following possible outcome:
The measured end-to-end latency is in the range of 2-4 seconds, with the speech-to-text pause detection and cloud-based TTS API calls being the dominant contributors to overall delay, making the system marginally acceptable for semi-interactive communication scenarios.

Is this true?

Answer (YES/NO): NO